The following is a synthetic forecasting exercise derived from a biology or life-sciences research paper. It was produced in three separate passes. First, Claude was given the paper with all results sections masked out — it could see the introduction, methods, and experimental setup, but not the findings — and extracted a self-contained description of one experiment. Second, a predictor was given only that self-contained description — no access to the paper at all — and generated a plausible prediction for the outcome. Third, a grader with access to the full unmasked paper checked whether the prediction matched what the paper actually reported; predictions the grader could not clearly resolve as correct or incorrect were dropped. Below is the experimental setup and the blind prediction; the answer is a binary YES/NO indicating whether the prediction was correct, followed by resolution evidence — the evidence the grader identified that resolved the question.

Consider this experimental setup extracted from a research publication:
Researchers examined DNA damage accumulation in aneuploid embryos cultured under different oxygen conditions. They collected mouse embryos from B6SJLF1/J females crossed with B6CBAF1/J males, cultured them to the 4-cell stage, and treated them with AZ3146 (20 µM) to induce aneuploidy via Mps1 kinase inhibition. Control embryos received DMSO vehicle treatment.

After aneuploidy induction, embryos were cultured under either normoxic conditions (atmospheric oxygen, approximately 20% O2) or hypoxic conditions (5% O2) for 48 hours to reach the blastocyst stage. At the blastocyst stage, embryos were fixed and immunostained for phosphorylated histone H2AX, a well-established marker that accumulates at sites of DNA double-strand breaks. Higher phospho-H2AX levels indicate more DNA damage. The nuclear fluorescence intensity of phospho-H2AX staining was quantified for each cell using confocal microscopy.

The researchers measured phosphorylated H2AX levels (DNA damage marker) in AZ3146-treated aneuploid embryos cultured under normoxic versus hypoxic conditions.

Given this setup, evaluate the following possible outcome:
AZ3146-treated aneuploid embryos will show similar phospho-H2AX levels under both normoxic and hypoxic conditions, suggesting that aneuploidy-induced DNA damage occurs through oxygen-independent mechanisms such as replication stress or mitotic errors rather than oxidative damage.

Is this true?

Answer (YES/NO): NO